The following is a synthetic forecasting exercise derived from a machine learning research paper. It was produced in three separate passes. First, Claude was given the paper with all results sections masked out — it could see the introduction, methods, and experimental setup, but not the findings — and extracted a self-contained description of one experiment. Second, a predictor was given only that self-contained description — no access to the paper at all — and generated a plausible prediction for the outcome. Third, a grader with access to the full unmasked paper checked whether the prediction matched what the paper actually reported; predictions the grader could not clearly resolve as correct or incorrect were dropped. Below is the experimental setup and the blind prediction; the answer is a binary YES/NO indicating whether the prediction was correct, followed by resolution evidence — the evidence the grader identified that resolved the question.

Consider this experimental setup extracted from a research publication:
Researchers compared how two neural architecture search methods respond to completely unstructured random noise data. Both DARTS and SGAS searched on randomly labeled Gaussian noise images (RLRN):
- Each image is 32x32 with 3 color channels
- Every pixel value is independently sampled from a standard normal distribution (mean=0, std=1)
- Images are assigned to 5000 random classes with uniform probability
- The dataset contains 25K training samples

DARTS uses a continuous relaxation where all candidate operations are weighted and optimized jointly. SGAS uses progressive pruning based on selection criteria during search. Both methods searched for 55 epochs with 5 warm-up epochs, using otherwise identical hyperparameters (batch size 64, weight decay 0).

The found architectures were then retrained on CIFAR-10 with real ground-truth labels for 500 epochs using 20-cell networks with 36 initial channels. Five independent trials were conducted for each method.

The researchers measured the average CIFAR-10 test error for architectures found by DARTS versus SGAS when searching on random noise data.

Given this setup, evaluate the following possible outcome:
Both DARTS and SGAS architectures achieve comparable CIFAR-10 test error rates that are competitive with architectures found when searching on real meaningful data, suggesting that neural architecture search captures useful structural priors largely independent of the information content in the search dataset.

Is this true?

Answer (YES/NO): YES